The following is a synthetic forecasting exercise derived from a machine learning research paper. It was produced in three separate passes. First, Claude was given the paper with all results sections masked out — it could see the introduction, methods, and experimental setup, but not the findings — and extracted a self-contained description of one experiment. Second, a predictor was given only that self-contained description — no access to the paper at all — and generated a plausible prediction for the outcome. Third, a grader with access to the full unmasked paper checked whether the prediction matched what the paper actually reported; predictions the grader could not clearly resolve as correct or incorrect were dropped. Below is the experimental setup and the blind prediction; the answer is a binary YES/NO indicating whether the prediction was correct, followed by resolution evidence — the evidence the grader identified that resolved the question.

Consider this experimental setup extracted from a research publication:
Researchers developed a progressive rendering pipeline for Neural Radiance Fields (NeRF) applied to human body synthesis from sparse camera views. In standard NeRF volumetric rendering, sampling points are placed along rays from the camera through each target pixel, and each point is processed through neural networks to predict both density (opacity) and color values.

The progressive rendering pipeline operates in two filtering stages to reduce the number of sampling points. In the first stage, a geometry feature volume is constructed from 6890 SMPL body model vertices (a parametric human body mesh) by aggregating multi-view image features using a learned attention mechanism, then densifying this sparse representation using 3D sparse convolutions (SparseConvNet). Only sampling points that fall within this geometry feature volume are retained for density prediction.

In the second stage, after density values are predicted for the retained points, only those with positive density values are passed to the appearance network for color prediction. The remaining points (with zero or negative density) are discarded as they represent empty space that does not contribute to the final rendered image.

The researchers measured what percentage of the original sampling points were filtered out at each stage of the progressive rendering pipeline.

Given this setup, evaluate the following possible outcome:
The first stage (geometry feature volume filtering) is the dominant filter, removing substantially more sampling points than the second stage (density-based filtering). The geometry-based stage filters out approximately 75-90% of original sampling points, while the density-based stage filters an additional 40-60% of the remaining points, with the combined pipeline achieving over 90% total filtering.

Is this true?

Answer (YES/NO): NO